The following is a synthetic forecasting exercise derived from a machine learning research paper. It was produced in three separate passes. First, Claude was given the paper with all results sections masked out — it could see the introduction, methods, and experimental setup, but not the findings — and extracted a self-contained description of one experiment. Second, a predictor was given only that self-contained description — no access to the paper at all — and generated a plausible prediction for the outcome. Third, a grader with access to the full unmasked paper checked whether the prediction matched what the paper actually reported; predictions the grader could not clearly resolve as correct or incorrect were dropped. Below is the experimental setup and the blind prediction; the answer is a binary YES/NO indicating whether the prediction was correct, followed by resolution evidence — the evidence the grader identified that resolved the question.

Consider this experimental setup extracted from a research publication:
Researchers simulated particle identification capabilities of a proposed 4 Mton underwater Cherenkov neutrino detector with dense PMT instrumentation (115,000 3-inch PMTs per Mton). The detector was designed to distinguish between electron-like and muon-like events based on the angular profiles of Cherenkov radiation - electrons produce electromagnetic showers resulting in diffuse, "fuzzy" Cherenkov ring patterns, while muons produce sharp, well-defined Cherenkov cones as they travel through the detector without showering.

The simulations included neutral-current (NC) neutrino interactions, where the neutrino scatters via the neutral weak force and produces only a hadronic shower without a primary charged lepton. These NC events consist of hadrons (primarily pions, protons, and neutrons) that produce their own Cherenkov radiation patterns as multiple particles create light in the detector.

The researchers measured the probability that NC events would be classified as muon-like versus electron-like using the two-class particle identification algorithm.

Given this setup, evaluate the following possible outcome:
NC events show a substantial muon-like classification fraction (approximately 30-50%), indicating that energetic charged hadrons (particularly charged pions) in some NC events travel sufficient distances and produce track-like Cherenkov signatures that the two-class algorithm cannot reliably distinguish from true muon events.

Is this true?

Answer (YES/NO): NO